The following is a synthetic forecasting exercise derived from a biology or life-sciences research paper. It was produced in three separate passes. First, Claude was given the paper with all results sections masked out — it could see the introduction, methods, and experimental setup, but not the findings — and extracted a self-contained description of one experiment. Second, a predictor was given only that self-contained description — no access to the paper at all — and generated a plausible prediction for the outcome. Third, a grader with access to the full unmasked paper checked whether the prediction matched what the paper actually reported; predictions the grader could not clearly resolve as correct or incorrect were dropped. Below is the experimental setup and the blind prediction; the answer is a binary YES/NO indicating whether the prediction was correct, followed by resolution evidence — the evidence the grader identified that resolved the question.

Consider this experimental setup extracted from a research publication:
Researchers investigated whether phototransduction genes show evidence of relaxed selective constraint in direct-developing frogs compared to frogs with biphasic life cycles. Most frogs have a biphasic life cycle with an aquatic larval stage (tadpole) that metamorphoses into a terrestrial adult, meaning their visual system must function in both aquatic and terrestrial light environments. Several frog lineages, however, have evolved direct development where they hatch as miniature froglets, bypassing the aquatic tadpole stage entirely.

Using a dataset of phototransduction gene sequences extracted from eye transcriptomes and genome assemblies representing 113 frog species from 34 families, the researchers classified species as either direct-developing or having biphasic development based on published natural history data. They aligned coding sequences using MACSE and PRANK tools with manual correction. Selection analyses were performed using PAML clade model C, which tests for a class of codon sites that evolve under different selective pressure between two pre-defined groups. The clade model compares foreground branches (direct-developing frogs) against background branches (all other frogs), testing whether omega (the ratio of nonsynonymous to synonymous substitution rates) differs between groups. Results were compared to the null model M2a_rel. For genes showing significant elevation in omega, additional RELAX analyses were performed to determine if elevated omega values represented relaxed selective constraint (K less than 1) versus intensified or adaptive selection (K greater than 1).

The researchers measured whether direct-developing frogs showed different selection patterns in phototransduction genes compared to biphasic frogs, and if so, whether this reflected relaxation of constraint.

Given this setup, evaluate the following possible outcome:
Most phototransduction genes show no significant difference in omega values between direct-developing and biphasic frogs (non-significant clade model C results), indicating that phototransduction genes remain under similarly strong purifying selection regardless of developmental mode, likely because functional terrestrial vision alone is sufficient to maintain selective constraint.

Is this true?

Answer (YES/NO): NO